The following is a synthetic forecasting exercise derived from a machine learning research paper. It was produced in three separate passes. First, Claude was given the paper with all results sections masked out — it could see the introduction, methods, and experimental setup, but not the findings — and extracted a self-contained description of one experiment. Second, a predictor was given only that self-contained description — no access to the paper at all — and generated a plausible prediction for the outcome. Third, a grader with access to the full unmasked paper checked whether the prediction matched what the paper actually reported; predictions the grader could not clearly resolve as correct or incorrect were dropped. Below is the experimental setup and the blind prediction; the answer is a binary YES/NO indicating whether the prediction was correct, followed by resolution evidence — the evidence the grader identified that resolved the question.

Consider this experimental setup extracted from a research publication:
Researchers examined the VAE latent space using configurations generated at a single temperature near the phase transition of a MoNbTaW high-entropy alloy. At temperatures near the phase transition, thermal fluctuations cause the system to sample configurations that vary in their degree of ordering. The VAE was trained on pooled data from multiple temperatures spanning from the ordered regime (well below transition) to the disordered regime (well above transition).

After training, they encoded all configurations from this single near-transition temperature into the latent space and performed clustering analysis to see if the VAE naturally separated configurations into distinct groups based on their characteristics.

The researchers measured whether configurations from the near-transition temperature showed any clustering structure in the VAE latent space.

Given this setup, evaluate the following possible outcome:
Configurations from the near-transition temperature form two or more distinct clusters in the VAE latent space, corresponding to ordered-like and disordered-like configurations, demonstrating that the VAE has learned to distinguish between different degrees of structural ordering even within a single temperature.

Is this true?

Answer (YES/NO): NO